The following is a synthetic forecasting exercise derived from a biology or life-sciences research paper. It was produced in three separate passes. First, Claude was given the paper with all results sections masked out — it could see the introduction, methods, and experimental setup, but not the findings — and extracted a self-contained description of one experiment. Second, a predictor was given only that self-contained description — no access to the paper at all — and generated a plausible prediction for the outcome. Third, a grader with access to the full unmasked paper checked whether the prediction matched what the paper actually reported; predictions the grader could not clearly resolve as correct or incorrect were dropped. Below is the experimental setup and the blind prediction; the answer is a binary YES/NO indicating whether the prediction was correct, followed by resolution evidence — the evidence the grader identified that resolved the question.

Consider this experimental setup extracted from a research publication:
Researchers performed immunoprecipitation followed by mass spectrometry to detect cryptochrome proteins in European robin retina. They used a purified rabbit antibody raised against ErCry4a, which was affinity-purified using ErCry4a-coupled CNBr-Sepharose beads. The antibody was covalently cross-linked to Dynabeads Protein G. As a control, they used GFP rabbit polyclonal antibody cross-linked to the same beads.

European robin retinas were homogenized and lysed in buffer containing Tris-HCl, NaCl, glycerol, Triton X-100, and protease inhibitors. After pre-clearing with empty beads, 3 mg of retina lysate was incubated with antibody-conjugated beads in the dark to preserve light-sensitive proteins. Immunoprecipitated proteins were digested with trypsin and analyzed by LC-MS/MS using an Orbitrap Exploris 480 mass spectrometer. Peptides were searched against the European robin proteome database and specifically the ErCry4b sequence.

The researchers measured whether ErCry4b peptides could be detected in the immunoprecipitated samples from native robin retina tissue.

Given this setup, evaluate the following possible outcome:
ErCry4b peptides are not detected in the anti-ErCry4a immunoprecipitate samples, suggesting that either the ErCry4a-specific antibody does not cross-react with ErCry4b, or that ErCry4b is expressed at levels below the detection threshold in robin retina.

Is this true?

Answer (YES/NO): NO